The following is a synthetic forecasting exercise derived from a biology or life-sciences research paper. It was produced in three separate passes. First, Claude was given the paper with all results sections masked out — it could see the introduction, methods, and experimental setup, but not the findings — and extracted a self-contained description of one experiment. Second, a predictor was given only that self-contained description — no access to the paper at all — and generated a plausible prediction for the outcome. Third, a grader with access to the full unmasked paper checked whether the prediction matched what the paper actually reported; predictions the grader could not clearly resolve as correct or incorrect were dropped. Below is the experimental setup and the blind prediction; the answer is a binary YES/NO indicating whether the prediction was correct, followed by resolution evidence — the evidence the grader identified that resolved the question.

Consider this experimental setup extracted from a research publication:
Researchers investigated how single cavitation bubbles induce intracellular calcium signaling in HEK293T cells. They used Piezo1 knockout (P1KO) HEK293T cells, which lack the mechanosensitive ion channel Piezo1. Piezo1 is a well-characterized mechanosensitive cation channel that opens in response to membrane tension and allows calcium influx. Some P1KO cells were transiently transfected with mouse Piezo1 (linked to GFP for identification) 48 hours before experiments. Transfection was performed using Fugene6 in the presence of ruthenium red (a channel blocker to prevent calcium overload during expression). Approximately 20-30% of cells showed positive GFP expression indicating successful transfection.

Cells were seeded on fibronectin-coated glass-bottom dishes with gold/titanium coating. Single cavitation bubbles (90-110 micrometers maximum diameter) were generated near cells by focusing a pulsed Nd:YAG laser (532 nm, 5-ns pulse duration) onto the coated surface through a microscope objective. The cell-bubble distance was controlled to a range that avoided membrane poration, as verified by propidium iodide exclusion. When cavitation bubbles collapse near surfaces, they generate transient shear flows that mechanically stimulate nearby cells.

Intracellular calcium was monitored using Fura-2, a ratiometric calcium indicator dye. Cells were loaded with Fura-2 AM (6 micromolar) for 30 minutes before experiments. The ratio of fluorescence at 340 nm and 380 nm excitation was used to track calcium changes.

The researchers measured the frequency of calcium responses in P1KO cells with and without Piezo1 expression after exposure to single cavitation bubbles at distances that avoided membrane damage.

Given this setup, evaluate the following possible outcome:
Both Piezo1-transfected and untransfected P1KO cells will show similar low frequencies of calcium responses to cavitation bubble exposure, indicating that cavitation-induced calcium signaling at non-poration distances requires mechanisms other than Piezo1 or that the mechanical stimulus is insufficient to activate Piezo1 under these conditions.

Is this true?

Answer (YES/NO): YES